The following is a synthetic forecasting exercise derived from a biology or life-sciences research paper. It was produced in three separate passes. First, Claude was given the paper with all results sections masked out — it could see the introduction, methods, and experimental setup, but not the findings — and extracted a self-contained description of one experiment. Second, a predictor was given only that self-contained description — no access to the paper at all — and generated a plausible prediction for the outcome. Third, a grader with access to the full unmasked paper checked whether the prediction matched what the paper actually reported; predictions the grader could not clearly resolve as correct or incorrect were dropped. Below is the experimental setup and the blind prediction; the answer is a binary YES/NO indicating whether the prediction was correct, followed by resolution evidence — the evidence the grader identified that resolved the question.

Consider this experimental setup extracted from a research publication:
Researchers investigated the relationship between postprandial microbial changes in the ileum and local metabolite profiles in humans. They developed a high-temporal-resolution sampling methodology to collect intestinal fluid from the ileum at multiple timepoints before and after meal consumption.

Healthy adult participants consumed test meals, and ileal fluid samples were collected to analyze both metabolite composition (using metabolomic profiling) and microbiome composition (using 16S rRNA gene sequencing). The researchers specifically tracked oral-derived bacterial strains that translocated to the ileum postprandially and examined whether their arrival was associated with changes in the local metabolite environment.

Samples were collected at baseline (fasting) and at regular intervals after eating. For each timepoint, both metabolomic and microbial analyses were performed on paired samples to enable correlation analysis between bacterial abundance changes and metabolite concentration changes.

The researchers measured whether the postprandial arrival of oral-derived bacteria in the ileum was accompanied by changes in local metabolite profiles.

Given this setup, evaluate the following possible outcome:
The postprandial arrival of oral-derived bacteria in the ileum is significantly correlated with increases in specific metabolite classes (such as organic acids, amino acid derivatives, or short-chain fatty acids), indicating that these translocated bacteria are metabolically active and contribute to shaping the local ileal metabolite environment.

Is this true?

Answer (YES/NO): YES